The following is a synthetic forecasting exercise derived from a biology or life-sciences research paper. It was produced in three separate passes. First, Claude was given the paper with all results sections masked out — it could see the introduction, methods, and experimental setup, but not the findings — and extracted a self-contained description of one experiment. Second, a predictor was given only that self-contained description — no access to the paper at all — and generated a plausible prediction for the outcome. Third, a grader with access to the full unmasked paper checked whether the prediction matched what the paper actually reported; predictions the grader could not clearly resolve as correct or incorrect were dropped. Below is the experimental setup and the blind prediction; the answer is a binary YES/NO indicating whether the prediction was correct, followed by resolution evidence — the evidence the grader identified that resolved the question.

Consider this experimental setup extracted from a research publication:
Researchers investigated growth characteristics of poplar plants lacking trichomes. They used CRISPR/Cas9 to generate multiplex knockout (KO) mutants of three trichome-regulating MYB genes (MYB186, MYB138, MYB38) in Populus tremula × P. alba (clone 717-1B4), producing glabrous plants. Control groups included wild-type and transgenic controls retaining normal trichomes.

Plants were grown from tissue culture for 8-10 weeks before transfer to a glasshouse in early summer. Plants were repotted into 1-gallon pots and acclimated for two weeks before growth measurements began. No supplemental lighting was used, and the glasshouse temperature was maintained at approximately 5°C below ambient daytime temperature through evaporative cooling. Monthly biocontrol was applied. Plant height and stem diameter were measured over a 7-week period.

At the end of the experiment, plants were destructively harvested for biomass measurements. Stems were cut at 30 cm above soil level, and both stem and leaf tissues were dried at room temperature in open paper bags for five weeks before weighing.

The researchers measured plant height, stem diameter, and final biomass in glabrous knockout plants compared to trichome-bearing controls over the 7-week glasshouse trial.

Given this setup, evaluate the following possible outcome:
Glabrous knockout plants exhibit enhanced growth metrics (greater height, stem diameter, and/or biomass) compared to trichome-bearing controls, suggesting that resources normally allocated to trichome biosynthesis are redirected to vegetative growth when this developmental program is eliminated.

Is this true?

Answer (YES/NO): NO